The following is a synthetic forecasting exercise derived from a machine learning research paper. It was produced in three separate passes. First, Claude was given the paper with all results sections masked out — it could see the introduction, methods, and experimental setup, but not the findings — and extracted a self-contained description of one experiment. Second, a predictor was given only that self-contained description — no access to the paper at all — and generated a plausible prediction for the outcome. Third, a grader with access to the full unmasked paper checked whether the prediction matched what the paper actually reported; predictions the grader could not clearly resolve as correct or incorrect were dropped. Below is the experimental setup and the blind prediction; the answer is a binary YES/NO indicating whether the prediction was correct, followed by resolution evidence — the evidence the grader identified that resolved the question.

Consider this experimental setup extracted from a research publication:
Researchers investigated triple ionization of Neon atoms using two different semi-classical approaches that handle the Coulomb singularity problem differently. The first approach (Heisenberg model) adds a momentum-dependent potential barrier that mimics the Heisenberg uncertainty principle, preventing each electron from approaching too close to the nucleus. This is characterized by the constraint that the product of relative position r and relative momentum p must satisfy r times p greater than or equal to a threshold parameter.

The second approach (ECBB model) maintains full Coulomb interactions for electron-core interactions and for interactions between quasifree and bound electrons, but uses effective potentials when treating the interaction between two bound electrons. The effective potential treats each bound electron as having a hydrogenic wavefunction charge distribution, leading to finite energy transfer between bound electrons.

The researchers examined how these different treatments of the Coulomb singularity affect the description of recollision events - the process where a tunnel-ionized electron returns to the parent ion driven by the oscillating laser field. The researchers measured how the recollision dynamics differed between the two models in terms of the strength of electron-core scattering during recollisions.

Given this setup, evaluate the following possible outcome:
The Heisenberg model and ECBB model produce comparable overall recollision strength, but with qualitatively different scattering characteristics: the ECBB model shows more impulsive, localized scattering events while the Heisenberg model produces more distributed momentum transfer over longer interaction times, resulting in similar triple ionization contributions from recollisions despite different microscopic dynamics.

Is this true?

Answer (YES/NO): NO